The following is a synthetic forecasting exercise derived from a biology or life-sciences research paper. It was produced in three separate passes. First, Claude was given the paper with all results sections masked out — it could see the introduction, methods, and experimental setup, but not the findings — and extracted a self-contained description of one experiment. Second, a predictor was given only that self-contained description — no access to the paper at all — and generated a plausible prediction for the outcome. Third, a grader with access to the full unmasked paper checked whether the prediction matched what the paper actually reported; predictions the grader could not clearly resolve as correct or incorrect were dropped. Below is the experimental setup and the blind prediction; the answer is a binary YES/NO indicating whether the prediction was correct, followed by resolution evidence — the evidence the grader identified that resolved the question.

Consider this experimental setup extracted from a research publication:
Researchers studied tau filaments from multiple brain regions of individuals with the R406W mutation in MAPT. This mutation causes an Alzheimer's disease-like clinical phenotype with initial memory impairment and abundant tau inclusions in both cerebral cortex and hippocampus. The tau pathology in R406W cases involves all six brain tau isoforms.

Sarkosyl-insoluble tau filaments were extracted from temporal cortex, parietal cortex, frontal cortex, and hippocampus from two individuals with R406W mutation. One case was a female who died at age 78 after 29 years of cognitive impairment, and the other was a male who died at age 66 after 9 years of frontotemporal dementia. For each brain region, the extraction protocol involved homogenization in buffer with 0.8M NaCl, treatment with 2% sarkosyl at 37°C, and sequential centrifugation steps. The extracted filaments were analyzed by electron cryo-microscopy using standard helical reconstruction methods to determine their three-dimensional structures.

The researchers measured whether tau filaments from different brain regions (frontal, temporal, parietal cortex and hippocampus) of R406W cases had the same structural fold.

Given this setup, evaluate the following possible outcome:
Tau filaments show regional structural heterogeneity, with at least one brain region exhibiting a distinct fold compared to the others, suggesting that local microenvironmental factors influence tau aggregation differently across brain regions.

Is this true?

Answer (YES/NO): NO